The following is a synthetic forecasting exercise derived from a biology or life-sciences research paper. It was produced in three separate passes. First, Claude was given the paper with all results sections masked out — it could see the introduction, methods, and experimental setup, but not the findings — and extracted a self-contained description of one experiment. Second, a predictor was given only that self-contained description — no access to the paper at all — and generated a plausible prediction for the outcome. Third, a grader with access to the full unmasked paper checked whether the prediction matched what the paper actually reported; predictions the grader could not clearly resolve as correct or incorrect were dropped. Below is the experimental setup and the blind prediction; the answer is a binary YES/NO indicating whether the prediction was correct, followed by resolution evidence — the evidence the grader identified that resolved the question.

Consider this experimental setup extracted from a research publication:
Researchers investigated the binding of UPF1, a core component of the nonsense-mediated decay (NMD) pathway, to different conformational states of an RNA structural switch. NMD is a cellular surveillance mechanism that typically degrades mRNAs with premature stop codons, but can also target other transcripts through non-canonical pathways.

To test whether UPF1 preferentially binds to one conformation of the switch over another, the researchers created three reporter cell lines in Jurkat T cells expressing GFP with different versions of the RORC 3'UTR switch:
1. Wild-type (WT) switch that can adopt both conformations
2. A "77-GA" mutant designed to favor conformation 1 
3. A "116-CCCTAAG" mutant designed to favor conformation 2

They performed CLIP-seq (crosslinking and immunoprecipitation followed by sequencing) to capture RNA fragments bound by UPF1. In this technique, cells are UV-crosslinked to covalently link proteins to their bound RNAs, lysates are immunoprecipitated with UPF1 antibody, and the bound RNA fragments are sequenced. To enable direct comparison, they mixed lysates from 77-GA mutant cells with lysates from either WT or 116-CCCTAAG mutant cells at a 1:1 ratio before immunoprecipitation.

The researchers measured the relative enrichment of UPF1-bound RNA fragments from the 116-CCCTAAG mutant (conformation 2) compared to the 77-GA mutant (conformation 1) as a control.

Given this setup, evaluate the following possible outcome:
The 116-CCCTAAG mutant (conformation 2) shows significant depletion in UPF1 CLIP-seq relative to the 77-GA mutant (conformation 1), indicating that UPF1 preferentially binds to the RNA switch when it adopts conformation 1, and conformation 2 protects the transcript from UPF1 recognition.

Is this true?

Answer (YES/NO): NO